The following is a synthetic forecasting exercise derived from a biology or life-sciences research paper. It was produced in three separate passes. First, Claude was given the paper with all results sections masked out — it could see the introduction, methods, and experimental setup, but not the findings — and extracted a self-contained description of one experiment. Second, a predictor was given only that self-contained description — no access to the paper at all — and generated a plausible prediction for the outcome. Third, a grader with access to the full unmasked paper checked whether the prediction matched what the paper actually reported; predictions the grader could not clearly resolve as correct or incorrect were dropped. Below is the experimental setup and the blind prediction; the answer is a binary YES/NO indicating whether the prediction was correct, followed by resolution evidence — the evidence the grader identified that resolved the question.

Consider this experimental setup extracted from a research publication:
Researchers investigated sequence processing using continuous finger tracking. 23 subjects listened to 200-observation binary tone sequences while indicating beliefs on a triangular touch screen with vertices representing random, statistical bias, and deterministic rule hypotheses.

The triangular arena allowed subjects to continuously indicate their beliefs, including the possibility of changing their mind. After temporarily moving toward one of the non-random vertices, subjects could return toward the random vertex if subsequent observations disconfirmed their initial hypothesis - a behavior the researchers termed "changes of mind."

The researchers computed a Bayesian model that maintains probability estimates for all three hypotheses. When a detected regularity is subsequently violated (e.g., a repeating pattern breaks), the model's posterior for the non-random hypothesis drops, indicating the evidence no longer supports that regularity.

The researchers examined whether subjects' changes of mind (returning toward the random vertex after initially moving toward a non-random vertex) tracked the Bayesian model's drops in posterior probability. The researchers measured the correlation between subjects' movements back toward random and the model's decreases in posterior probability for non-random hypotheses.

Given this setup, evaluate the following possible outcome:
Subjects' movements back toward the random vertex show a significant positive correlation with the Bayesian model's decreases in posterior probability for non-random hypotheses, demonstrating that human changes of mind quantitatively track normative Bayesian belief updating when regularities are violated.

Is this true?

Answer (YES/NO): YES